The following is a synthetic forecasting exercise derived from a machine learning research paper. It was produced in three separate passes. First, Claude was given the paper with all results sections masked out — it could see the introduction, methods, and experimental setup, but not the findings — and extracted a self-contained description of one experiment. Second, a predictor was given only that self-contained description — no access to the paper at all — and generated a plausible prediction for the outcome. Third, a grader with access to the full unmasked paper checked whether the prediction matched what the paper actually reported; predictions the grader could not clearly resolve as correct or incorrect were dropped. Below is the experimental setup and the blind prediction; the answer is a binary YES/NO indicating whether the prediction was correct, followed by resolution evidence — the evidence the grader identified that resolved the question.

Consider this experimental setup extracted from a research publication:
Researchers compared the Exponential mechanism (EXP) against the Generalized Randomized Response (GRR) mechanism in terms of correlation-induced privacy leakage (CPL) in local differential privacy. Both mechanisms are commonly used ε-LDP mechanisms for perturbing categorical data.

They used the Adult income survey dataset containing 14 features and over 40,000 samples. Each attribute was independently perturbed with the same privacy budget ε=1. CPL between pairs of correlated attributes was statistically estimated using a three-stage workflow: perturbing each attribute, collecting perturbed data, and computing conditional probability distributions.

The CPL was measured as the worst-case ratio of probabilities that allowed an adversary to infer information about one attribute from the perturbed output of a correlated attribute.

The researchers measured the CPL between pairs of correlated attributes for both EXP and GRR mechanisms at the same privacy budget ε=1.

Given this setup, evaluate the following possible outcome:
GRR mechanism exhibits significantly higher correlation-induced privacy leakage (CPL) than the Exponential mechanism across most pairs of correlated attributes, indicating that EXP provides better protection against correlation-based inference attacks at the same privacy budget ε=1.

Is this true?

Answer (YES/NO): YES